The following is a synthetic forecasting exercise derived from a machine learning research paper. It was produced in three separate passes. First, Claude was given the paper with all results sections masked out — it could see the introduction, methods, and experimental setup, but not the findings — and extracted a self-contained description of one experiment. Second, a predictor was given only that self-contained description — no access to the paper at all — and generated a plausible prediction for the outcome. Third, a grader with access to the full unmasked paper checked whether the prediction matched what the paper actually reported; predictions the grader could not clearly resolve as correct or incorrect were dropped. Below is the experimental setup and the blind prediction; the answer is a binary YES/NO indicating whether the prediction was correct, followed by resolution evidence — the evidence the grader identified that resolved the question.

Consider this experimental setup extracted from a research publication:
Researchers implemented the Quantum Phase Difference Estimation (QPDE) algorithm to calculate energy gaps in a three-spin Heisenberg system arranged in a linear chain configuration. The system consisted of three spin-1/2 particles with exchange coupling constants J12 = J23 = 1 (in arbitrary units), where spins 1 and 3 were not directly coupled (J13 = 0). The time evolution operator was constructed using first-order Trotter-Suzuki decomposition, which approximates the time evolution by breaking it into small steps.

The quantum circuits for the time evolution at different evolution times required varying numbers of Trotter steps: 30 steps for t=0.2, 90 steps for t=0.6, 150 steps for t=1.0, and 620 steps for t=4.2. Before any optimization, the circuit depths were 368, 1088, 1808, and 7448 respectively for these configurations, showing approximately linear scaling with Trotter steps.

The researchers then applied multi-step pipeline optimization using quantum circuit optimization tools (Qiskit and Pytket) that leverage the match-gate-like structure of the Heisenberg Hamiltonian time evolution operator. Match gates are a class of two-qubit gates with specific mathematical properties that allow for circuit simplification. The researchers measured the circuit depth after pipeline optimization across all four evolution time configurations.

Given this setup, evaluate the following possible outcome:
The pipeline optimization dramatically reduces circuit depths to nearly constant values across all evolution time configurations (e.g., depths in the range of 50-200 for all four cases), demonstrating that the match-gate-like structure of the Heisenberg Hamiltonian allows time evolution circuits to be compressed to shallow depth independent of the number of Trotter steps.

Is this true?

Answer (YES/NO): YES